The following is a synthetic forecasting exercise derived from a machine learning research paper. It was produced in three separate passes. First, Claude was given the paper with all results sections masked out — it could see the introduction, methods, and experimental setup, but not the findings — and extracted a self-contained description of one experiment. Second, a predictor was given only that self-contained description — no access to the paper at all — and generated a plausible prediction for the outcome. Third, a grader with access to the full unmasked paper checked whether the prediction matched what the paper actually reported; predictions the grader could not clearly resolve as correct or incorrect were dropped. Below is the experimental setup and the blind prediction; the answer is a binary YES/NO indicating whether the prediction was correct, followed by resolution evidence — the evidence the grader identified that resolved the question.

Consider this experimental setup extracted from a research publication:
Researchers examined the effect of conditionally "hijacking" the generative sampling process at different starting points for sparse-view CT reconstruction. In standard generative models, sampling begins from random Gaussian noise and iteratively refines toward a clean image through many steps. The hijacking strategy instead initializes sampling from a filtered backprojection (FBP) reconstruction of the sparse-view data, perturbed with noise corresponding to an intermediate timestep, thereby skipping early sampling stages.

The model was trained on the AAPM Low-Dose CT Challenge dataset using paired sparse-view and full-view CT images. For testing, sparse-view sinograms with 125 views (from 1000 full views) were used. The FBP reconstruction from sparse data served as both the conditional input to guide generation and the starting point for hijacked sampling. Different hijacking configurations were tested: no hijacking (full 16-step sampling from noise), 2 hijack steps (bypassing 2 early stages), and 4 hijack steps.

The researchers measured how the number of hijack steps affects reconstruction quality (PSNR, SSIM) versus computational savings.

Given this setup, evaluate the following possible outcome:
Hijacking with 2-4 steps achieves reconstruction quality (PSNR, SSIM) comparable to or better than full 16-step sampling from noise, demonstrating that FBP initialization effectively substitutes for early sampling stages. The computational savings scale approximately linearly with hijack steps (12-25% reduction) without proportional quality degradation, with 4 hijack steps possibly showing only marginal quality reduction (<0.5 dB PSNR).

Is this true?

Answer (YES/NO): NO